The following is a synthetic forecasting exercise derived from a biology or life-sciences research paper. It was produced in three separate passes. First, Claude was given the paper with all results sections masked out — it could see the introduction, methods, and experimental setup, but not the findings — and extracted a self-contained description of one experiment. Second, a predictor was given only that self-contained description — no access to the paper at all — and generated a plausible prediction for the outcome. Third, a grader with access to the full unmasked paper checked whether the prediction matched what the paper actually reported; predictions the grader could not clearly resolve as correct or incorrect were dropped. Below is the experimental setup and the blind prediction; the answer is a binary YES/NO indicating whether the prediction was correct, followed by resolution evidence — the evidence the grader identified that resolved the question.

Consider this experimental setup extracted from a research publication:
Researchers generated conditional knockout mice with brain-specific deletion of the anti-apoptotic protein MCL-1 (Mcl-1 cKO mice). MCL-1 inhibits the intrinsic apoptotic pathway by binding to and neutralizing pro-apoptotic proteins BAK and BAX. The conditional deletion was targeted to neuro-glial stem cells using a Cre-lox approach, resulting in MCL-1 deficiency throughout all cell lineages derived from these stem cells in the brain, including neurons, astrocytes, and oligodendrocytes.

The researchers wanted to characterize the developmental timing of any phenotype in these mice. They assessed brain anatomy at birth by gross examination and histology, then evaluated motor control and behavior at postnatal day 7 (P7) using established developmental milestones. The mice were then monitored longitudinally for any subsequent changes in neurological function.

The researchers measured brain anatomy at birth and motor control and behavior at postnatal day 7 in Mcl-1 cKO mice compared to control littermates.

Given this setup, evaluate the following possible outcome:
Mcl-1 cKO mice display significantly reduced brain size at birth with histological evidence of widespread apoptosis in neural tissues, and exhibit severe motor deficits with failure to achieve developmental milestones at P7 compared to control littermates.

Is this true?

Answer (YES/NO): NO